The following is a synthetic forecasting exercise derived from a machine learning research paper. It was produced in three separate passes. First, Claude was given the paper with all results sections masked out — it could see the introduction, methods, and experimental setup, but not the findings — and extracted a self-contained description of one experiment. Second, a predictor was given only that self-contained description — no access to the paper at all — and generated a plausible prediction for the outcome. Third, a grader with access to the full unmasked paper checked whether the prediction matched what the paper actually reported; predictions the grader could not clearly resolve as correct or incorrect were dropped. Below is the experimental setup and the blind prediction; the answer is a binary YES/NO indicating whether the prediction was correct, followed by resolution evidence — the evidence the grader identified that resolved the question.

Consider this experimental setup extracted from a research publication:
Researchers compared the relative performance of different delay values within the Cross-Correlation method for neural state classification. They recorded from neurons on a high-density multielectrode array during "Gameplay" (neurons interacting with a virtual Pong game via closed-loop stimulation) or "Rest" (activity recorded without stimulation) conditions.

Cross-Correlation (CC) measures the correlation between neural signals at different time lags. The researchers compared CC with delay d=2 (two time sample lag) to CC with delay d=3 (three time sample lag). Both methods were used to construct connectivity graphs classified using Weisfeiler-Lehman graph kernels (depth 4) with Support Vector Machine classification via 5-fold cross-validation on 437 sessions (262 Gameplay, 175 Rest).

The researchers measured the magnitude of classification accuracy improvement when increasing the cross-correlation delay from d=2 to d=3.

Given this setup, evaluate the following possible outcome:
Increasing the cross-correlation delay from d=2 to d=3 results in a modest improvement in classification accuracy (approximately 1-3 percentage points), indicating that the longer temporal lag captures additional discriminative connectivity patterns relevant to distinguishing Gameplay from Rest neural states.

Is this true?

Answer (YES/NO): NO